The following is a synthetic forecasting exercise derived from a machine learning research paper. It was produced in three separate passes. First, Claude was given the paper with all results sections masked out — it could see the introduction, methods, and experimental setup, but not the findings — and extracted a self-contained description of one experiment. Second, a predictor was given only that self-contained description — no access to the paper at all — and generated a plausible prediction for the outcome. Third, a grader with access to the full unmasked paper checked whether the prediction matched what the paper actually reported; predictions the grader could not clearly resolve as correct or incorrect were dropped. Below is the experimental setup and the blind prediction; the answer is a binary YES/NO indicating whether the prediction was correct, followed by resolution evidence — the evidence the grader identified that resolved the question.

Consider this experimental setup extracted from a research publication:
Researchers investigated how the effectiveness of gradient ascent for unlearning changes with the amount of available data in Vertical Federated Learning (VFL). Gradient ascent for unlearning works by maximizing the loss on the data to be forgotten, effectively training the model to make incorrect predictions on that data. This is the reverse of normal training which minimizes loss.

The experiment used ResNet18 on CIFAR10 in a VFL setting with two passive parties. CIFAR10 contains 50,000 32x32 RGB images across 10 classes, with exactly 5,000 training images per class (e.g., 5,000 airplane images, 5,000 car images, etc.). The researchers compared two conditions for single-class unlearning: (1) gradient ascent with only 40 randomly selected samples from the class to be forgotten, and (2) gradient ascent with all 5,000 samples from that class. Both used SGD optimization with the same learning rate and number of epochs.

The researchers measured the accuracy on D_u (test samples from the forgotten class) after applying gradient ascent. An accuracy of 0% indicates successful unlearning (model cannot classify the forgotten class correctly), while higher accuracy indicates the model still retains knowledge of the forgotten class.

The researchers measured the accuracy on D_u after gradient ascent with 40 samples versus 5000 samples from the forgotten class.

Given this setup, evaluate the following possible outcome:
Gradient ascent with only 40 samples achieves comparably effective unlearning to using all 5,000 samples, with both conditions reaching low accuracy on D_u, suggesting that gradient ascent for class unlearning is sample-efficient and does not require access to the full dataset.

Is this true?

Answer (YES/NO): NO